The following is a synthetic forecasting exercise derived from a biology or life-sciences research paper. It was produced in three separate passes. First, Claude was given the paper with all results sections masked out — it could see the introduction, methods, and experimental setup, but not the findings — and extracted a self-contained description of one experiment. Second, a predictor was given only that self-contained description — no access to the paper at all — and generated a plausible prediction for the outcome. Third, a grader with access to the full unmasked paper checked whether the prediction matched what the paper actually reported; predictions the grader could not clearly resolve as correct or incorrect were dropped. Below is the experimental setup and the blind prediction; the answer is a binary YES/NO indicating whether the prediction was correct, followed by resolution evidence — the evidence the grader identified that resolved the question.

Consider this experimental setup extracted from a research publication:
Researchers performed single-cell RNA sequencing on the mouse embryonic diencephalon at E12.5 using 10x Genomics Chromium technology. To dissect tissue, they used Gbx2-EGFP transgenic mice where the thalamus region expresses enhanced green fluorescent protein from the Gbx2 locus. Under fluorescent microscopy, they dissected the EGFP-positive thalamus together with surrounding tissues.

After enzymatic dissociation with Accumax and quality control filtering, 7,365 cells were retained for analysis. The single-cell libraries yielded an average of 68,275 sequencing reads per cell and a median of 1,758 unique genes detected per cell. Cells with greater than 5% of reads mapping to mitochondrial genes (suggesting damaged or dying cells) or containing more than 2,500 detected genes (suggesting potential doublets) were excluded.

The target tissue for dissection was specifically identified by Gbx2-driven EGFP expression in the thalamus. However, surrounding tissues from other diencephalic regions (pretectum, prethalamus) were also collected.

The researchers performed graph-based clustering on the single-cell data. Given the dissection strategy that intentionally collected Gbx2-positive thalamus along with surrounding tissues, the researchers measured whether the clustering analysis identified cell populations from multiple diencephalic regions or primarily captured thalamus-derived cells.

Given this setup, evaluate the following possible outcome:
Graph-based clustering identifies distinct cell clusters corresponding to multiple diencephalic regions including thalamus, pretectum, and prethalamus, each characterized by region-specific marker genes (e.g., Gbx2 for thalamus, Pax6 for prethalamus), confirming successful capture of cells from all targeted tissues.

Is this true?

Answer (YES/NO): YES